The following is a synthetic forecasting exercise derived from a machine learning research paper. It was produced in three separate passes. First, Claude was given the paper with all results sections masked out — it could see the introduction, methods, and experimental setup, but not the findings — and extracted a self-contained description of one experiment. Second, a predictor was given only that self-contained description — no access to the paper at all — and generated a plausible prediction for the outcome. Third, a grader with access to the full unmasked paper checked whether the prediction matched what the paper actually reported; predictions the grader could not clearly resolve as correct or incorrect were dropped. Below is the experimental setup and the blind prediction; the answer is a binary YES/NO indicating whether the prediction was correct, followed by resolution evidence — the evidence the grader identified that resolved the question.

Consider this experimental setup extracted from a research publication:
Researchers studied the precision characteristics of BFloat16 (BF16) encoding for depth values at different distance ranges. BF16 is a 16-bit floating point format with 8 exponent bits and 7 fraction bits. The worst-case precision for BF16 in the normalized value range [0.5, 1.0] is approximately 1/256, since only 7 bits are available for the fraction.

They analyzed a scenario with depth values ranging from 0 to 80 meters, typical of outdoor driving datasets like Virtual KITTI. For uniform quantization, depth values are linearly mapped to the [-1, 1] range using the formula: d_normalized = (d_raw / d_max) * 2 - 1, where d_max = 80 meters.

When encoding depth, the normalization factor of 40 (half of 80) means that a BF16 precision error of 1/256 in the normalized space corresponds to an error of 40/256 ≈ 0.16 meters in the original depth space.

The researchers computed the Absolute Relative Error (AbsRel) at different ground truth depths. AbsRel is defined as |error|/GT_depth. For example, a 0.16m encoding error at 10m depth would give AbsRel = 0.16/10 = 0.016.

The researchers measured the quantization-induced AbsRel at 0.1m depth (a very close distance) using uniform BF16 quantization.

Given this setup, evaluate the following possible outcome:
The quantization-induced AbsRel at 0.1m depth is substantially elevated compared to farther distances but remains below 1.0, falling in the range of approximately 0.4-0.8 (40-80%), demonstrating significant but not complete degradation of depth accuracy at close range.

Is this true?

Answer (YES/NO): NO